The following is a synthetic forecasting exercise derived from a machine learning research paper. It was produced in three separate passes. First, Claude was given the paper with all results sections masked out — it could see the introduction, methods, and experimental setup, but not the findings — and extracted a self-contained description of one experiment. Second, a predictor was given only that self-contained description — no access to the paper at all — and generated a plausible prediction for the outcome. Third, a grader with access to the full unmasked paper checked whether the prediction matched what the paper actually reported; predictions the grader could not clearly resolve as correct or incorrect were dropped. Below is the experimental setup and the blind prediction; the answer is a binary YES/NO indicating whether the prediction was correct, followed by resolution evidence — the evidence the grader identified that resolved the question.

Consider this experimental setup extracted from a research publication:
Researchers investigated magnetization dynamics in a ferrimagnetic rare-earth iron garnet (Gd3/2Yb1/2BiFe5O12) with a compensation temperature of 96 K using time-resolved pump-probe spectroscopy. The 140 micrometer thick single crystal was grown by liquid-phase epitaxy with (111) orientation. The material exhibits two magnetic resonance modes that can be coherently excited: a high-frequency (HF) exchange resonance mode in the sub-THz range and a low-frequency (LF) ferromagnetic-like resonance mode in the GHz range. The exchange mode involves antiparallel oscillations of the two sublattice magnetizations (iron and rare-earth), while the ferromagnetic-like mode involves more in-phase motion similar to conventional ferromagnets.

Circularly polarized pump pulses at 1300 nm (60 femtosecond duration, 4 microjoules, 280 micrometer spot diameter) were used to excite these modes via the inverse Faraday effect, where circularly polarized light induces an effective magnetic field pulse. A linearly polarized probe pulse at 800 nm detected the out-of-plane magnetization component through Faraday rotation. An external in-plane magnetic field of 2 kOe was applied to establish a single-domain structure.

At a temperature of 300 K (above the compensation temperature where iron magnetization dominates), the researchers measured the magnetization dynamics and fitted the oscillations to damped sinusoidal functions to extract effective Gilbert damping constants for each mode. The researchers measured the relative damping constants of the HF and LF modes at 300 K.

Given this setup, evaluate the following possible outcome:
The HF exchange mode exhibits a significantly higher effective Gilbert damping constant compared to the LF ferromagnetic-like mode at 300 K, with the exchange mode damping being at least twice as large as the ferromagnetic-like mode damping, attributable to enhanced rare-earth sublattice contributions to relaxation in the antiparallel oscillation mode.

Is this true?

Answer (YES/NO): NO